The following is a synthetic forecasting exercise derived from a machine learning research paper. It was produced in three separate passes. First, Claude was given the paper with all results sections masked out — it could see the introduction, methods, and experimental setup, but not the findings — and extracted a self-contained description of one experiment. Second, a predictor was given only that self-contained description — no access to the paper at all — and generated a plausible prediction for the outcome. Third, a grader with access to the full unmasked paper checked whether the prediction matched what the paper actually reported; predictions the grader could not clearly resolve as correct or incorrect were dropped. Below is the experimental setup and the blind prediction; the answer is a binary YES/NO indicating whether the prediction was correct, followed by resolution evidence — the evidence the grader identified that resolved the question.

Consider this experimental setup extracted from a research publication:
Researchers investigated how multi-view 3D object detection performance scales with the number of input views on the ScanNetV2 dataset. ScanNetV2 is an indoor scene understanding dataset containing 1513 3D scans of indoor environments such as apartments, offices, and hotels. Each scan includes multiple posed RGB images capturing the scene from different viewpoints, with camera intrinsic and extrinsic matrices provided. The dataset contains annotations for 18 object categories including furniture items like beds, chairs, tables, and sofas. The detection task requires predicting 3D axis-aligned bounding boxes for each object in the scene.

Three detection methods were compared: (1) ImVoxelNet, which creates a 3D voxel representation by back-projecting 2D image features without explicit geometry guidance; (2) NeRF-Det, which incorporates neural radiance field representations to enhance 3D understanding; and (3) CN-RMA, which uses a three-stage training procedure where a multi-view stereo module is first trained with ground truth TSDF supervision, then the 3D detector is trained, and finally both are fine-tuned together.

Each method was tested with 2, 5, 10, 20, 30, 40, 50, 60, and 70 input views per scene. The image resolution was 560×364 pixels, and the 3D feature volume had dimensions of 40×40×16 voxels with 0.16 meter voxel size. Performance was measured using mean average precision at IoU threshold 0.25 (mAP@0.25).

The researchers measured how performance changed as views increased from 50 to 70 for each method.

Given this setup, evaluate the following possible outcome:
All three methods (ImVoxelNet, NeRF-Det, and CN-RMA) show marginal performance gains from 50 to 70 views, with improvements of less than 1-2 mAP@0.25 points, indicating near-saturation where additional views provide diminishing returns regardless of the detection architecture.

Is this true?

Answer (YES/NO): NO